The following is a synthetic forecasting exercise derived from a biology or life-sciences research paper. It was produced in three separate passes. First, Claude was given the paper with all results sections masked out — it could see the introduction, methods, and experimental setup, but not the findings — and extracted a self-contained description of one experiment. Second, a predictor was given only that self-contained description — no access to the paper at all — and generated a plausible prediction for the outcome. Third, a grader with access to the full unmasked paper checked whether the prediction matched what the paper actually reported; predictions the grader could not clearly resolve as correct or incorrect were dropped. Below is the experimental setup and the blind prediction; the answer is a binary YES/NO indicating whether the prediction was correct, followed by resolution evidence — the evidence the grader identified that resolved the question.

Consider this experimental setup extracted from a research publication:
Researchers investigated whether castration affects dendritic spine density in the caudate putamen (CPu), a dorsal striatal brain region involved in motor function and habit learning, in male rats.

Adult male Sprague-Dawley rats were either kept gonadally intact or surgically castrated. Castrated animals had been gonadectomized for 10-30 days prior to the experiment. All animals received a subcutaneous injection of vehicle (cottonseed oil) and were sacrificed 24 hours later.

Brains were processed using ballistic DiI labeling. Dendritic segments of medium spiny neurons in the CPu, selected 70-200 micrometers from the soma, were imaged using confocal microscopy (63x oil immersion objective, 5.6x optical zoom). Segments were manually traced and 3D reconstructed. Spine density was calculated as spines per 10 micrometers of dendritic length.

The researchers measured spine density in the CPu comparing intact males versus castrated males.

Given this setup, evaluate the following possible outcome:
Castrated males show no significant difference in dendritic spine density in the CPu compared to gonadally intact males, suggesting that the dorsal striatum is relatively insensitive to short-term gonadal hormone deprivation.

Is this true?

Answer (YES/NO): YES